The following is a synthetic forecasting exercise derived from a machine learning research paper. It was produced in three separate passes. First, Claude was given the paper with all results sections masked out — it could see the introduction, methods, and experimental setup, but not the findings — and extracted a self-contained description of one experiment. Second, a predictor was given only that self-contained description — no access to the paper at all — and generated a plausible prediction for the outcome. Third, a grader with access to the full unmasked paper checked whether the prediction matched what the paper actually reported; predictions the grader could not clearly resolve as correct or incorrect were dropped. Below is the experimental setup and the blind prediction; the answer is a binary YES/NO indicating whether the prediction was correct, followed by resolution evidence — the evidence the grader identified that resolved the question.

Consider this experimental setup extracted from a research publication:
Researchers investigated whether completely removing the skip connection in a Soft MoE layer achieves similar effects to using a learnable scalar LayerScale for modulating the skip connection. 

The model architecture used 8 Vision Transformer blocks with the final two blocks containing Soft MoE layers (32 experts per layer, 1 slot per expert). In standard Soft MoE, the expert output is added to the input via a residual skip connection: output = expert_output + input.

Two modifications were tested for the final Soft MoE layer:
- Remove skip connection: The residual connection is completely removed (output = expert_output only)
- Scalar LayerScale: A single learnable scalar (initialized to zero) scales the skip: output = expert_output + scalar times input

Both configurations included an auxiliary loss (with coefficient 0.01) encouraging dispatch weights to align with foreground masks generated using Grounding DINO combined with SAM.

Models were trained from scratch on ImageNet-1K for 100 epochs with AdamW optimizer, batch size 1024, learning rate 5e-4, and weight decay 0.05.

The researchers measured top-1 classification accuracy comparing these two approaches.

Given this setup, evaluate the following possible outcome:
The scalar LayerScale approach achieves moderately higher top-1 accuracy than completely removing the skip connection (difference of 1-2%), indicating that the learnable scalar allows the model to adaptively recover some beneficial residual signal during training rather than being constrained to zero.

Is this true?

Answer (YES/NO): NO